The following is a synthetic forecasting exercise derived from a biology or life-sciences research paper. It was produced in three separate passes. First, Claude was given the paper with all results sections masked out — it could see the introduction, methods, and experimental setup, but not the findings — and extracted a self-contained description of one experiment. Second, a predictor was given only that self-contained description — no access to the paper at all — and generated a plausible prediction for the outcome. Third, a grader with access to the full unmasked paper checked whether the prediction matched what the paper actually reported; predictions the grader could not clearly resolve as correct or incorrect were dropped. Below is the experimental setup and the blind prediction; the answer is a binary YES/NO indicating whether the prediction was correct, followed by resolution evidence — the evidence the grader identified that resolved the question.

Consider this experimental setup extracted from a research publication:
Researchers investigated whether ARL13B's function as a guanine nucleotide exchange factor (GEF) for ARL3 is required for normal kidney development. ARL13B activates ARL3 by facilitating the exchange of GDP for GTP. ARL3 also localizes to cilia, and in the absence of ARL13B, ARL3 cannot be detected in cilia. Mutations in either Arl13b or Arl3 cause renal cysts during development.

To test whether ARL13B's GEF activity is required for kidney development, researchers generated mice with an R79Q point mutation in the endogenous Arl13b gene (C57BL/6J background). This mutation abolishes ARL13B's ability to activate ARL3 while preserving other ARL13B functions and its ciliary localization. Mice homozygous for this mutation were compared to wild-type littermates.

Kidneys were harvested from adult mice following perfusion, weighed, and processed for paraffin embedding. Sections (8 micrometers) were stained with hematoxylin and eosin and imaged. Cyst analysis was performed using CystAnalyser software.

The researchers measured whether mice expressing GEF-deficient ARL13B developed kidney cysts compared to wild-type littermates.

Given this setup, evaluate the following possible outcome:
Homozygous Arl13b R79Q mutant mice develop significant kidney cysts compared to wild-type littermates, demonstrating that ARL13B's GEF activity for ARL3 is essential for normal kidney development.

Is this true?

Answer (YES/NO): NO